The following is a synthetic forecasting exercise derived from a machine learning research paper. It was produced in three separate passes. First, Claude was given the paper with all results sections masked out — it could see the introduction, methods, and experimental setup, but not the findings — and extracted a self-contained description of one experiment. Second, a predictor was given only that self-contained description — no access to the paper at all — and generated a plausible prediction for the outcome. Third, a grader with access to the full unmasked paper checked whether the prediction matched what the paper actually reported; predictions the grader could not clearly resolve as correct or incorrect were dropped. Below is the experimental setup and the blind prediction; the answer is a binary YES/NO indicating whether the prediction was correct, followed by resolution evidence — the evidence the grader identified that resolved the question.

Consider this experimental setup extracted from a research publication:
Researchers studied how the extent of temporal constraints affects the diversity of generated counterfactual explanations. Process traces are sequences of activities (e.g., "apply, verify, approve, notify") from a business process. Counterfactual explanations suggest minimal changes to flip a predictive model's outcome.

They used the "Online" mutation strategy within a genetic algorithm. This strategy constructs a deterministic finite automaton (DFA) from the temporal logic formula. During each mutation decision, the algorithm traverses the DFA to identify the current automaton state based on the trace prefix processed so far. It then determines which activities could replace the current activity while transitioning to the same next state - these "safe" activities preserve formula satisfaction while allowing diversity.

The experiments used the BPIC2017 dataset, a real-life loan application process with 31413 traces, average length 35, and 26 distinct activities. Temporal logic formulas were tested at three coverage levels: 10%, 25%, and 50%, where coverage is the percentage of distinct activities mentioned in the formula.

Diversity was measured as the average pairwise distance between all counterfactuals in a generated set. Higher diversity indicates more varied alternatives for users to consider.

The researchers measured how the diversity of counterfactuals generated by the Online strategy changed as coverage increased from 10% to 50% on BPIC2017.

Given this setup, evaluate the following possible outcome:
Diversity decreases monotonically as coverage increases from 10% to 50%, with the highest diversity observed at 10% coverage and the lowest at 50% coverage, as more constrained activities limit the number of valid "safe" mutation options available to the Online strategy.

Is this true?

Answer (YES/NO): YES